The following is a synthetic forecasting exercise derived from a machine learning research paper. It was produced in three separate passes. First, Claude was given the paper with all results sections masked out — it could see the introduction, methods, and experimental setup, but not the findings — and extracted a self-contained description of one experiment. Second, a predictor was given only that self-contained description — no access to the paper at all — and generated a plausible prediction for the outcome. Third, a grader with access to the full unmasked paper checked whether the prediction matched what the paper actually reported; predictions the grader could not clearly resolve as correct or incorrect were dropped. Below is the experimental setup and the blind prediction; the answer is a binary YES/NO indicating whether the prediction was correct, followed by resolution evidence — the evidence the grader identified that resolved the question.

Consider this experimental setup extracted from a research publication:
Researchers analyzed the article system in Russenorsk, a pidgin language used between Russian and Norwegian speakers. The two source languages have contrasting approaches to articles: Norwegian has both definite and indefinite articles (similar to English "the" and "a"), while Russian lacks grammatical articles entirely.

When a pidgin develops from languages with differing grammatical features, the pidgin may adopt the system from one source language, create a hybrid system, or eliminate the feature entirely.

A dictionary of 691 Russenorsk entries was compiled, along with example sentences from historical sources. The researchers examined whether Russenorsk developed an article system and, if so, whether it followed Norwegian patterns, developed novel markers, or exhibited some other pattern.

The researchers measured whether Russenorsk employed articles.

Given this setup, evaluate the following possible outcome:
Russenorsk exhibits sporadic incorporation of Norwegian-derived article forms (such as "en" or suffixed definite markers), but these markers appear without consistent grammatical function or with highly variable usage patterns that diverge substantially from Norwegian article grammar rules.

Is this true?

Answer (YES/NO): NO